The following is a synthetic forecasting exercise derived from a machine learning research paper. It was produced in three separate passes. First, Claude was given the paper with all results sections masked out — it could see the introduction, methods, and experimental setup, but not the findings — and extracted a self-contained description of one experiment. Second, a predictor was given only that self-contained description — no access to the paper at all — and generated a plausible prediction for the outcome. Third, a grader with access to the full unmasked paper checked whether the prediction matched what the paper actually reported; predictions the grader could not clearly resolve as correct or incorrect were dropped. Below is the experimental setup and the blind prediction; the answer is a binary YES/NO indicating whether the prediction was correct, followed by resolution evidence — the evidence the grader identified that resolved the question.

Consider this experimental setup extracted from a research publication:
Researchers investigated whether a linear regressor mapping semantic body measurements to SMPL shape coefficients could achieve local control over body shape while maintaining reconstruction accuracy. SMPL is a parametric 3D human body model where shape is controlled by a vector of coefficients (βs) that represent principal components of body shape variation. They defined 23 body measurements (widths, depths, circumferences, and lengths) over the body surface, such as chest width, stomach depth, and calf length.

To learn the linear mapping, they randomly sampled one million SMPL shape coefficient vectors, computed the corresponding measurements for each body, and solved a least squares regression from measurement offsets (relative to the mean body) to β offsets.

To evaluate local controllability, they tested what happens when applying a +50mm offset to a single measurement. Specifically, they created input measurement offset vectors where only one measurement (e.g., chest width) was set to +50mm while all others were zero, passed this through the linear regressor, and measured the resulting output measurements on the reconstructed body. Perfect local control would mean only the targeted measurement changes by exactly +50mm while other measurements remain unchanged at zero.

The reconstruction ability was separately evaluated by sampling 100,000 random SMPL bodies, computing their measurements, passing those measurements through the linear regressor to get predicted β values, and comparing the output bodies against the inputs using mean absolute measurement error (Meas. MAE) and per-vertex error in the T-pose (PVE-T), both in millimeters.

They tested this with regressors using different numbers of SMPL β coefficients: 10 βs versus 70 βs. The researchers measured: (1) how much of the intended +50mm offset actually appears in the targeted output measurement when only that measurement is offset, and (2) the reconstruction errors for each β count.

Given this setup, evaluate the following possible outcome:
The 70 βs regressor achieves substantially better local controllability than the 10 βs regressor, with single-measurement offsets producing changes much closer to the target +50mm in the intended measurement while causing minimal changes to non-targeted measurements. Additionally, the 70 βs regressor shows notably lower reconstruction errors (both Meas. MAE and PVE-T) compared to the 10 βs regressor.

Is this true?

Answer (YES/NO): NO